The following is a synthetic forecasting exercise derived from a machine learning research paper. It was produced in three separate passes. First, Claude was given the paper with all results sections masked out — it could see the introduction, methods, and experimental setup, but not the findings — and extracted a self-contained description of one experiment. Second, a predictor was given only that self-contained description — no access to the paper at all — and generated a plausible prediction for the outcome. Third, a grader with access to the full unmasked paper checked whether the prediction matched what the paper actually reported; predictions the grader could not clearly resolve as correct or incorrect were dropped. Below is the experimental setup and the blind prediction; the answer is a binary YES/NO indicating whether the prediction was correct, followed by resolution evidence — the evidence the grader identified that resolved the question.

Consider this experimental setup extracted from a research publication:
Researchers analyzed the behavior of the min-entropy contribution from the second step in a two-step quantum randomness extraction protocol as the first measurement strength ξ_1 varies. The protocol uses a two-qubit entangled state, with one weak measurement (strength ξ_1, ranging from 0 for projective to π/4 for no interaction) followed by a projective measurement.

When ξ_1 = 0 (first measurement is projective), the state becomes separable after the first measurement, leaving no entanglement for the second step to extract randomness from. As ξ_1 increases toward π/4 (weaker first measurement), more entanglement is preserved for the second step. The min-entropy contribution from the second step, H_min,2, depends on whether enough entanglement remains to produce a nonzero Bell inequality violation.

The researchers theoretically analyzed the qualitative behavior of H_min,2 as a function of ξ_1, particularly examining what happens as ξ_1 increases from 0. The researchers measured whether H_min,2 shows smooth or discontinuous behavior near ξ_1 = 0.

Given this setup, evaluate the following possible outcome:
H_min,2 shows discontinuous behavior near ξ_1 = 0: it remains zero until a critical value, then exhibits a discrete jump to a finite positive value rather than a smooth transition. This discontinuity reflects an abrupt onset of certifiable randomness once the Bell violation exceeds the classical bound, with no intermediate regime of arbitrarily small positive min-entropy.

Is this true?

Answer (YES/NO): NO